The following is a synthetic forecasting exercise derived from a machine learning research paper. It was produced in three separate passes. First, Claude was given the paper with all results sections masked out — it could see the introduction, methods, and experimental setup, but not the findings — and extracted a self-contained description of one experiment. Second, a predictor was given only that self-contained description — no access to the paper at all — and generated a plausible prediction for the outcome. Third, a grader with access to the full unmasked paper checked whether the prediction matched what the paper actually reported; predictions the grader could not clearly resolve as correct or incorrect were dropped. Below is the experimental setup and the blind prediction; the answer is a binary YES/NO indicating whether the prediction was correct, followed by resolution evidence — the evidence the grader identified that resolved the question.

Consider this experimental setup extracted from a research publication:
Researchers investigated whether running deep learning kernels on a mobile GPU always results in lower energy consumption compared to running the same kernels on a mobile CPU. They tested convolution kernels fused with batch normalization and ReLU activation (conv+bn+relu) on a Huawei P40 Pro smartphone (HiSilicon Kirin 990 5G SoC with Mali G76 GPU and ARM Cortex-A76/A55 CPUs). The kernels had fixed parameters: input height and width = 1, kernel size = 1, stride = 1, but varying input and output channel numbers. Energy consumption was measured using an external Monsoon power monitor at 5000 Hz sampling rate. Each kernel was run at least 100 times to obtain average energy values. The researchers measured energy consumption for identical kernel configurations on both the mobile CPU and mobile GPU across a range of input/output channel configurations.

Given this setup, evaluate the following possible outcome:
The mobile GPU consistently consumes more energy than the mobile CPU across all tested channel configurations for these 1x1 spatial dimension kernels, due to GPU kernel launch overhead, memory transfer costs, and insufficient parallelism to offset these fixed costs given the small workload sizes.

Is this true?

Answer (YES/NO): NO